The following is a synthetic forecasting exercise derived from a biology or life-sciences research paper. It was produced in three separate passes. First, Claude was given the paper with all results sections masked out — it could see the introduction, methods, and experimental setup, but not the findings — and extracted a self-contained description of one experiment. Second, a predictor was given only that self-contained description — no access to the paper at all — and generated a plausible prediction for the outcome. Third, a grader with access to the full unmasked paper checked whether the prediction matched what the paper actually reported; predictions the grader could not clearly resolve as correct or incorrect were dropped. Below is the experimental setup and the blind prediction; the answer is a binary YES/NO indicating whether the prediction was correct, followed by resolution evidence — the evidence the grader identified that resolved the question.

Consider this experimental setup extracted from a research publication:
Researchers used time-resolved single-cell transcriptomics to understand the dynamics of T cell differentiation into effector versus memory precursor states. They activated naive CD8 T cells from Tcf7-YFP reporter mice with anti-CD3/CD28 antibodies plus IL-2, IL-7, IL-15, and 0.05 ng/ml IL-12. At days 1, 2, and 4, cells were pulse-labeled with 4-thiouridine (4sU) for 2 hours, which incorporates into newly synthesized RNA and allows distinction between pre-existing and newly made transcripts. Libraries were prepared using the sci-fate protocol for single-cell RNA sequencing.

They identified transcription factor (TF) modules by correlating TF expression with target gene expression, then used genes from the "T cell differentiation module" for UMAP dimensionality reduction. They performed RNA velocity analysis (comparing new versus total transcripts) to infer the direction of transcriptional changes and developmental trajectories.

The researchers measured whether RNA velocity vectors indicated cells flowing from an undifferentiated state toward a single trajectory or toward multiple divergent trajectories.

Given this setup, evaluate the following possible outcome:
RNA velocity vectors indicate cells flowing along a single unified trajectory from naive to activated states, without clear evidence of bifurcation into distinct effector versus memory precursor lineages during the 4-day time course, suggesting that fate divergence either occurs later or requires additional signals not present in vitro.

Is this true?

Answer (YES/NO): NO